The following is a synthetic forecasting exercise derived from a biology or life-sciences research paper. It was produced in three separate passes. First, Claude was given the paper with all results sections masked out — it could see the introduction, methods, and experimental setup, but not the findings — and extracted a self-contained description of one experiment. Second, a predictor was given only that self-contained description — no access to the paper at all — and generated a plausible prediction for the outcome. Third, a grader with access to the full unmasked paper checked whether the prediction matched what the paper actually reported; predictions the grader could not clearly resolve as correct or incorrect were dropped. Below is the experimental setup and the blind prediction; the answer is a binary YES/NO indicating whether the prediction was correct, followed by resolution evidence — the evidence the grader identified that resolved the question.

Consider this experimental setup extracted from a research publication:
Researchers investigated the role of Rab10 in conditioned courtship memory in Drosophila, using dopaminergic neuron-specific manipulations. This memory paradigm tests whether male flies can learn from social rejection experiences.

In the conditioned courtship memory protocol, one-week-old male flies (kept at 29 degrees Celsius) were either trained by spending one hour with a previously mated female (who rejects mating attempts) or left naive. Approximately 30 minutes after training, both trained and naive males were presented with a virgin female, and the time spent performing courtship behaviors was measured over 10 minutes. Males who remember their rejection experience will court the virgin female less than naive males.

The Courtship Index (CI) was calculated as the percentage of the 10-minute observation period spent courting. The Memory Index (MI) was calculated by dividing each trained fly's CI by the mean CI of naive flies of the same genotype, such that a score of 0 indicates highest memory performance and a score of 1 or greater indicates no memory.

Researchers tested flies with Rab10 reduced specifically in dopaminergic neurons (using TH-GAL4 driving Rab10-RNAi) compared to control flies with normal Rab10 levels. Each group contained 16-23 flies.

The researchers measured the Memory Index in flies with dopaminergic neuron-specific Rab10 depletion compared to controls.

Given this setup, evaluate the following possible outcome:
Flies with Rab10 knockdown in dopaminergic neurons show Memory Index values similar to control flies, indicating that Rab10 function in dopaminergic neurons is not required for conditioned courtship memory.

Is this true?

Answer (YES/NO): NO